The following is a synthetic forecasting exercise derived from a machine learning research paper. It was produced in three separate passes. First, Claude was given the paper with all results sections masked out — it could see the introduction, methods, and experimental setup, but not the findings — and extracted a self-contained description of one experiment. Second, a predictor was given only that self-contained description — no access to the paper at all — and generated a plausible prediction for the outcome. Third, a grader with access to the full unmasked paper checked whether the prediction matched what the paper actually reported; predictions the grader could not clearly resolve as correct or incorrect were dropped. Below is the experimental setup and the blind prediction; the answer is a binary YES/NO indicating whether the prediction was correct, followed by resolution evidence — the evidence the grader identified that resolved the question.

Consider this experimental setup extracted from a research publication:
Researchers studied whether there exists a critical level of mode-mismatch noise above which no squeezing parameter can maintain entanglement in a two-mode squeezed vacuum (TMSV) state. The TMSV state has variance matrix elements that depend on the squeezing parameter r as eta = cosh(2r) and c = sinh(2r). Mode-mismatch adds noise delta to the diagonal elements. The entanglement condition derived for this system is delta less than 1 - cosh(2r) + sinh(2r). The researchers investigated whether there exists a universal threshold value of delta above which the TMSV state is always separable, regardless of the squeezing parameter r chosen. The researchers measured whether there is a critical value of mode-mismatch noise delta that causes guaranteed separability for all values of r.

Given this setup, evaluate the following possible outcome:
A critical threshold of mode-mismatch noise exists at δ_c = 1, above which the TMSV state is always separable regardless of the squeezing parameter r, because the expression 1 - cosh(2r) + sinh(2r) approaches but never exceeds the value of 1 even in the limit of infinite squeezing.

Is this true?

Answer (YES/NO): YES